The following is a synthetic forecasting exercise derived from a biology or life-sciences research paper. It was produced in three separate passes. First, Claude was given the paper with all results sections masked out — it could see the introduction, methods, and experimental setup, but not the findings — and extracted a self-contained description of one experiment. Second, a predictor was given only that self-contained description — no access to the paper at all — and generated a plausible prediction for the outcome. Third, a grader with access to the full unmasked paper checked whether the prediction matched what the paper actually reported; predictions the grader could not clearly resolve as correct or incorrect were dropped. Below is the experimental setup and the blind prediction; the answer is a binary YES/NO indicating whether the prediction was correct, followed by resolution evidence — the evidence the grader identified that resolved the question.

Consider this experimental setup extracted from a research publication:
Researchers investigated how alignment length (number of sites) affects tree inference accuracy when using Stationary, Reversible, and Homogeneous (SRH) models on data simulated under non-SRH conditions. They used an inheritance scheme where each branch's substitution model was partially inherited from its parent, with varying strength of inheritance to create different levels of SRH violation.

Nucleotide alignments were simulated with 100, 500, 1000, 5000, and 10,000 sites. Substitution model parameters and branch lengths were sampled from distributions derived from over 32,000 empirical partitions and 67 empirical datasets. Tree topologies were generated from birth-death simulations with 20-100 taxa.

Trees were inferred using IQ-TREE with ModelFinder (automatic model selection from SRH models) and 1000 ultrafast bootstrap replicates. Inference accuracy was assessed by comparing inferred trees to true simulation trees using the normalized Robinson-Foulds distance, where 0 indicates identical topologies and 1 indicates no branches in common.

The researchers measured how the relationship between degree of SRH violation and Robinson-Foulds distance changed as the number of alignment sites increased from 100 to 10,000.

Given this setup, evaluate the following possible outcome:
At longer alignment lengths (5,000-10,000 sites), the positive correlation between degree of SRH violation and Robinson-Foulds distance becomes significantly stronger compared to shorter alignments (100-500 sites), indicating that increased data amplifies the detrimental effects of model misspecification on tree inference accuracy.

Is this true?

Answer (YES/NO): NO